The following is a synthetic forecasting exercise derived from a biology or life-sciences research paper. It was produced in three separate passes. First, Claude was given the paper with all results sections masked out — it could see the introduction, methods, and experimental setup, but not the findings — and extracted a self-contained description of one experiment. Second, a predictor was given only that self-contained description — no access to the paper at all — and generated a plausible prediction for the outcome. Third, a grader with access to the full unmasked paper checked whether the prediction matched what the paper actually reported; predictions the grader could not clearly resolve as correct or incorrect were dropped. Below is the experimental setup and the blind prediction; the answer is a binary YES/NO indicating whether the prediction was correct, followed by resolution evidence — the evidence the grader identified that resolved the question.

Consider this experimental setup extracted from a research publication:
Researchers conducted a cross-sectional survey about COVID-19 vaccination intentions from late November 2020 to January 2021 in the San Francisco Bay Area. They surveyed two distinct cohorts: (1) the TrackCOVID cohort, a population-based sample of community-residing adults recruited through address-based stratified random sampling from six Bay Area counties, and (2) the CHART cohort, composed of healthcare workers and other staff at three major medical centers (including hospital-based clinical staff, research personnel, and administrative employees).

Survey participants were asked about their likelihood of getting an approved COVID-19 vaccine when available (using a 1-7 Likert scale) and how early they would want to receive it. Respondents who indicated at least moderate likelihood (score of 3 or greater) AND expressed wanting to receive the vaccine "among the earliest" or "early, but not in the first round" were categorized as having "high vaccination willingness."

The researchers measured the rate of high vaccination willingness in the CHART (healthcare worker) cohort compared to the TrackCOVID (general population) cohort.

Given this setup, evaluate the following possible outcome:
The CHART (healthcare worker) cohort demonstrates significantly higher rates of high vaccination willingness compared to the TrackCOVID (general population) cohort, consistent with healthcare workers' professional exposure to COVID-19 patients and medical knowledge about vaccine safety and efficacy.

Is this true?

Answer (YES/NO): YES